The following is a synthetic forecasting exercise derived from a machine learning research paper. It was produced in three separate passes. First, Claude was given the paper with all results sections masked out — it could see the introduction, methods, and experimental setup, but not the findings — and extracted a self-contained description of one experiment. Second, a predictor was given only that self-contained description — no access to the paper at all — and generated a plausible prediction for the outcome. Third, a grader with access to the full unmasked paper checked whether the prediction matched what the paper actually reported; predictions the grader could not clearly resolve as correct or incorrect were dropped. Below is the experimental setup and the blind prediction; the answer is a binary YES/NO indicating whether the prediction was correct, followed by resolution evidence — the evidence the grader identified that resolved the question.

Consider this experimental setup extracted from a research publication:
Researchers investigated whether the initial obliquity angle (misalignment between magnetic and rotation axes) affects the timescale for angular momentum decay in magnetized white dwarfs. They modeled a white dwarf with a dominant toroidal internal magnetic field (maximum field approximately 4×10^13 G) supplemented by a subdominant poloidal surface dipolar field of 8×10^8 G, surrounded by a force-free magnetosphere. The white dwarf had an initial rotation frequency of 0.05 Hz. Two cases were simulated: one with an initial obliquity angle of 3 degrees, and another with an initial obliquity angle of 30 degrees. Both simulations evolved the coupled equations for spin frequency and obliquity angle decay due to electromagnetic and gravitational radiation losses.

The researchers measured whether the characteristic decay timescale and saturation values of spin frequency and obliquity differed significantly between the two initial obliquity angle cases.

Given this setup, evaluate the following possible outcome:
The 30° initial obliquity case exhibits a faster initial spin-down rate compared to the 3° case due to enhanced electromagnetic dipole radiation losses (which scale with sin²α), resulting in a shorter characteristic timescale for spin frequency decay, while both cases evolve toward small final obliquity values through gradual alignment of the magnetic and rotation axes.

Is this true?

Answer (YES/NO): NO